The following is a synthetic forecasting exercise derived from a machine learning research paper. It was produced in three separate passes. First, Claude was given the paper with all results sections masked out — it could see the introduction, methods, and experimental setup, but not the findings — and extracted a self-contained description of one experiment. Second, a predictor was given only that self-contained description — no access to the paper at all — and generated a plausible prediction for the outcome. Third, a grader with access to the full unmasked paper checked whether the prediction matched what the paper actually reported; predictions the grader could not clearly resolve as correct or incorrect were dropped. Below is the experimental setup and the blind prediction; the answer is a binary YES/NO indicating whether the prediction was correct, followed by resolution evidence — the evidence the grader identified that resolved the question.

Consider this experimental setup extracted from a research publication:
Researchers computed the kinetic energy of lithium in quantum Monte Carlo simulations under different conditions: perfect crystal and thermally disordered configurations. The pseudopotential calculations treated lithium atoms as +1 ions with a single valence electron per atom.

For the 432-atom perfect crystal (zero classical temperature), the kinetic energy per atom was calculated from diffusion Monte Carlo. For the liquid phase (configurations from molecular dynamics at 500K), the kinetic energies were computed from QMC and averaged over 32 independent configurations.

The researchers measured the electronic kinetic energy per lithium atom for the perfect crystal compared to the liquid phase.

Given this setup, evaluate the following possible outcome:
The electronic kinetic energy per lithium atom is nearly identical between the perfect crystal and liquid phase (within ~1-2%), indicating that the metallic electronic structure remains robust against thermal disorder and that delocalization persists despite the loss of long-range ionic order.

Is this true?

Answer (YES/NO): NO